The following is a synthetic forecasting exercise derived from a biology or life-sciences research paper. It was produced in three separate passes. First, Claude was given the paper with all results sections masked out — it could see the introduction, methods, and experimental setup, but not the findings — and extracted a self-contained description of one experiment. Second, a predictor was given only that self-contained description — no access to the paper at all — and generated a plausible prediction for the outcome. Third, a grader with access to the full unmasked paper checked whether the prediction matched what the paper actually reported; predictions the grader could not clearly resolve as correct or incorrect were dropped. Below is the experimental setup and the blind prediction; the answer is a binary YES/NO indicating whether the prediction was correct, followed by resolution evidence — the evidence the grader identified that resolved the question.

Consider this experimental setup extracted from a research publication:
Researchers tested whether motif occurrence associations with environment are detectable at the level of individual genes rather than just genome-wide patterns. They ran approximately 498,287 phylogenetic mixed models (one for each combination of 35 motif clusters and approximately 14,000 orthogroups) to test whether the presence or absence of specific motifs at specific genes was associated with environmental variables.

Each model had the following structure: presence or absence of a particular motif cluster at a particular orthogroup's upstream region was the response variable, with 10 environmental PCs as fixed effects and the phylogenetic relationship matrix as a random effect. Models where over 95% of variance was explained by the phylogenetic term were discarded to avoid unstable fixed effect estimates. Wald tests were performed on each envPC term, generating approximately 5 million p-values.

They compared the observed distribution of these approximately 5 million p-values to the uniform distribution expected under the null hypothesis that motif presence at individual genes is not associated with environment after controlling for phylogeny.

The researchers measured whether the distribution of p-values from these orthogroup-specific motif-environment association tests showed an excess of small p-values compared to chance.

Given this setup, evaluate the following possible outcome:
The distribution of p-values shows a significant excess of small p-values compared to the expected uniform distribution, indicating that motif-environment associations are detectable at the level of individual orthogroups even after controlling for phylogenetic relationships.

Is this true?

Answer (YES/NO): YES